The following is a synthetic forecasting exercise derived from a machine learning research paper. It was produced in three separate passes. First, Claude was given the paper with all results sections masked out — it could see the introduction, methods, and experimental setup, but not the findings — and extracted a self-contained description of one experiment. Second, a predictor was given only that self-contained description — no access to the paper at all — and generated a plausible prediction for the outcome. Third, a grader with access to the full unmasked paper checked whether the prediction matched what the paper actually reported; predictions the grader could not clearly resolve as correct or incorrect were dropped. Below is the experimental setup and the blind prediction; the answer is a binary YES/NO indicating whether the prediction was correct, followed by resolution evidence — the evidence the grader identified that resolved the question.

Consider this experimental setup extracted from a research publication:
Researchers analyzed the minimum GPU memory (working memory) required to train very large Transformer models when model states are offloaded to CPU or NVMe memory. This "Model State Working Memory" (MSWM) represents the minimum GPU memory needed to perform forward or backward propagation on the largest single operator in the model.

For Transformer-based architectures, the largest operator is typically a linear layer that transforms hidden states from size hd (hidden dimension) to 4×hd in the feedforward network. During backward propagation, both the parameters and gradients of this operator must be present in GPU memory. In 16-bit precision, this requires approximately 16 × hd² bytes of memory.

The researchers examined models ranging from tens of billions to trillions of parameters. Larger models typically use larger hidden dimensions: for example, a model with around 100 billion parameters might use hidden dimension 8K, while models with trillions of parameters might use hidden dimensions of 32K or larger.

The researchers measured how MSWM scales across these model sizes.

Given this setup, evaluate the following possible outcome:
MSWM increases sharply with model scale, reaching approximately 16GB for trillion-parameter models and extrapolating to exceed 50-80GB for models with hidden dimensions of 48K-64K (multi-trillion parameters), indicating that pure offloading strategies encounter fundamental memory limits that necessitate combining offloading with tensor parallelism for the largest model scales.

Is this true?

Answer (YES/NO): NO